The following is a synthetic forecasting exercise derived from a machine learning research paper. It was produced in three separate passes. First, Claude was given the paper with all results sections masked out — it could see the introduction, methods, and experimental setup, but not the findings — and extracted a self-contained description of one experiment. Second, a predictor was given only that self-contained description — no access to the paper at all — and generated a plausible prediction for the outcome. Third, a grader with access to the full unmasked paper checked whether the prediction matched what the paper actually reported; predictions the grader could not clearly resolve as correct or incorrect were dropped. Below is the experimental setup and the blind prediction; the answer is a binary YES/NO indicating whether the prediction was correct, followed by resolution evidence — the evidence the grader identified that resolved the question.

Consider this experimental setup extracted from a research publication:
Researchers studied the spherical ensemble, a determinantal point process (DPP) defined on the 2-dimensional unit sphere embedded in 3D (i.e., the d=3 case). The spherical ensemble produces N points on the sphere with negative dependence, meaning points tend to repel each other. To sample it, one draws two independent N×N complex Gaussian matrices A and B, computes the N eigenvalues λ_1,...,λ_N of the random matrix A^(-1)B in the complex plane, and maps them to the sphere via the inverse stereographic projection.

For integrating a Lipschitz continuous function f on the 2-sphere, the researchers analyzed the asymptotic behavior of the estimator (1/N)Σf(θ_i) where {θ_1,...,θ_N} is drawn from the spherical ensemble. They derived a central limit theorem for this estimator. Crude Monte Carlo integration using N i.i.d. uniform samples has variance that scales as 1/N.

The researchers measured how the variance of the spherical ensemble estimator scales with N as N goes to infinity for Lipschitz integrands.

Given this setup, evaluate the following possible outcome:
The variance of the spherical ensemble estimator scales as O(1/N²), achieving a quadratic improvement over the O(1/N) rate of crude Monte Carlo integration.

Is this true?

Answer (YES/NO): YES